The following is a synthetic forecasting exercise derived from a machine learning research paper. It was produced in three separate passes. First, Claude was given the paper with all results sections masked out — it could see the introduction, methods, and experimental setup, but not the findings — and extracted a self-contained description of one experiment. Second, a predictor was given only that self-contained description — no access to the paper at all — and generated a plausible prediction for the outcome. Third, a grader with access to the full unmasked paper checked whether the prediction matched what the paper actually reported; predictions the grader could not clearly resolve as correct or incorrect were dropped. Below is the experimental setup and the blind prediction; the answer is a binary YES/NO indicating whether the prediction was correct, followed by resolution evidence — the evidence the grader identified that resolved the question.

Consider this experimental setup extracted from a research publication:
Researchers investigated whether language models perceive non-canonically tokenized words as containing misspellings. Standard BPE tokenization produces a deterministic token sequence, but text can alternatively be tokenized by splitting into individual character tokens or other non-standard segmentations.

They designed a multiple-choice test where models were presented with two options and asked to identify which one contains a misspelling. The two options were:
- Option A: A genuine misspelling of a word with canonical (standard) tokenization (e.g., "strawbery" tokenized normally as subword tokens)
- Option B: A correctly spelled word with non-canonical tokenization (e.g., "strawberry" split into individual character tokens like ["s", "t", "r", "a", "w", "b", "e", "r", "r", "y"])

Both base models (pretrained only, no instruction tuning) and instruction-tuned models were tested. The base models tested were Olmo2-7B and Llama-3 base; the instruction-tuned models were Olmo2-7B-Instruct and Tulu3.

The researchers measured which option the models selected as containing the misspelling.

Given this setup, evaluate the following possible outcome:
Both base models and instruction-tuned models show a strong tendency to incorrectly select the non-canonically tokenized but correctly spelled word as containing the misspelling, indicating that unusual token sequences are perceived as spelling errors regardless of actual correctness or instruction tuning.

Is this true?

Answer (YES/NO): NO